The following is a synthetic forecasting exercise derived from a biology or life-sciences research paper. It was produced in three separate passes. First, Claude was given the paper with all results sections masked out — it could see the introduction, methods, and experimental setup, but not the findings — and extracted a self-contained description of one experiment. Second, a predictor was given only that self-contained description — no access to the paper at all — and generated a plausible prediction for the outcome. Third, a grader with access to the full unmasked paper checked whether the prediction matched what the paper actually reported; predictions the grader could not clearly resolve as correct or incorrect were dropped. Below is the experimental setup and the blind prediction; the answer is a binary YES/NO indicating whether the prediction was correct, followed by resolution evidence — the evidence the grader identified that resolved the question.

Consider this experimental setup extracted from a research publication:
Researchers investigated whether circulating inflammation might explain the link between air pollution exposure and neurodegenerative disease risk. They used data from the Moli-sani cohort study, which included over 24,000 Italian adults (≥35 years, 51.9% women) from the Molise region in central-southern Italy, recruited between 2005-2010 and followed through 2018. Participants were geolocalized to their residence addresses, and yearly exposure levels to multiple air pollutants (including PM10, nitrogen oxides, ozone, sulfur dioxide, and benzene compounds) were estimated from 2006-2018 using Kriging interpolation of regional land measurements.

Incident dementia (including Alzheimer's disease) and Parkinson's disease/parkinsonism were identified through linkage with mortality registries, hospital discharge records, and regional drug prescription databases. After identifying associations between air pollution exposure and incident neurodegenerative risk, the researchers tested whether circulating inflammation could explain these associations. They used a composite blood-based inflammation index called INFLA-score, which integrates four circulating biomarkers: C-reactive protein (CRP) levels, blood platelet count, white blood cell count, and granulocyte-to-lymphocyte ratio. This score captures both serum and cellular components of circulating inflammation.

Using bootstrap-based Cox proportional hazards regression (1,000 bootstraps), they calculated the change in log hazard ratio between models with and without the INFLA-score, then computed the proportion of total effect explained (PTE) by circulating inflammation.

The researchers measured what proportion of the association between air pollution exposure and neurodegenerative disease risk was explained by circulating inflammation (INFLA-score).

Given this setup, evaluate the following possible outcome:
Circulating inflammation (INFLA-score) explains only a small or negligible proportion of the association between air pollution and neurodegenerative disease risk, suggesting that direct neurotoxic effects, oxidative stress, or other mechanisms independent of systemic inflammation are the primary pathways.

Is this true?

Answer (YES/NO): YES